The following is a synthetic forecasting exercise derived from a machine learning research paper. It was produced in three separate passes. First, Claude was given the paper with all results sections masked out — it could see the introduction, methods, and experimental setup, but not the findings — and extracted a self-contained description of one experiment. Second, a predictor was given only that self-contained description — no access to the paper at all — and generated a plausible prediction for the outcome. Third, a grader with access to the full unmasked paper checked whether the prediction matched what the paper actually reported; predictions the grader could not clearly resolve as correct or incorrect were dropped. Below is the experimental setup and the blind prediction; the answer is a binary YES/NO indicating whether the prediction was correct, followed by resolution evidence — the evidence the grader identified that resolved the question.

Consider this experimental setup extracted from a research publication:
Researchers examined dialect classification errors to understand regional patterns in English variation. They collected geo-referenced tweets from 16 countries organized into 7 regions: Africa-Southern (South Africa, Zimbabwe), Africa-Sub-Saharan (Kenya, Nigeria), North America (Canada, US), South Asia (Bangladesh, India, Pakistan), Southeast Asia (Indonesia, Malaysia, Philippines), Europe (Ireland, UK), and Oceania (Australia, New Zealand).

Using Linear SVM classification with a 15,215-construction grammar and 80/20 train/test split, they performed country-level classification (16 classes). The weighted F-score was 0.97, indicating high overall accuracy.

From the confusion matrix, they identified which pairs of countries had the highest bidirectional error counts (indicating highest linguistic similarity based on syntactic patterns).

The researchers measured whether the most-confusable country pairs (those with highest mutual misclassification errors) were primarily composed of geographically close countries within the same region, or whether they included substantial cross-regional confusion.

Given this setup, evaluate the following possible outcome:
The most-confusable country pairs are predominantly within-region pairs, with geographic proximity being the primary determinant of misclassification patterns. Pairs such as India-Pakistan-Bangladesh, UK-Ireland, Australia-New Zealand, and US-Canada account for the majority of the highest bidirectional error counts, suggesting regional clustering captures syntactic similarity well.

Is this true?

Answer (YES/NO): YES